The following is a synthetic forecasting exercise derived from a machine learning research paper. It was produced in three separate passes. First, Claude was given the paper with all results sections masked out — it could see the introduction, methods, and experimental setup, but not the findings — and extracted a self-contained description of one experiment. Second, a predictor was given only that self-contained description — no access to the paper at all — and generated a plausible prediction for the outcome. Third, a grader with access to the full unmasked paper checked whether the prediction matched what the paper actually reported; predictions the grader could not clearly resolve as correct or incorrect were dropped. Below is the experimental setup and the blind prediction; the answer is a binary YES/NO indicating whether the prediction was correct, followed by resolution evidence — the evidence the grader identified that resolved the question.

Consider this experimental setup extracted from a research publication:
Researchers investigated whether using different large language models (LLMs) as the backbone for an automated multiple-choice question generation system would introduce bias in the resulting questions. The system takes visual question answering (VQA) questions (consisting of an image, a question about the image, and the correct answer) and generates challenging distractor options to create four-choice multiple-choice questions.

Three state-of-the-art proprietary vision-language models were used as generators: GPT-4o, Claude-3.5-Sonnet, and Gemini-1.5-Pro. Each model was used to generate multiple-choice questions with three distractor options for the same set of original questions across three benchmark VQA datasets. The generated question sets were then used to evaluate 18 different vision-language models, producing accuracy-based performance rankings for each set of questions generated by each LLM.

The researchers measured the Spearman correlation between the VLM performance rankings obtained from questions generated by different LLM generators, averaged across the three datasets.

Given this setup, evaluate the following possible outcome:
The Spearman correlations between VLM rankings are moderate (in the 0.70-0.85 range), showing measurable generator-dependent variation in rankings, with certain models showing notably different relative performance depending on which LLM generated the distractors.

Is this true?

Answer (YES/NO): NO